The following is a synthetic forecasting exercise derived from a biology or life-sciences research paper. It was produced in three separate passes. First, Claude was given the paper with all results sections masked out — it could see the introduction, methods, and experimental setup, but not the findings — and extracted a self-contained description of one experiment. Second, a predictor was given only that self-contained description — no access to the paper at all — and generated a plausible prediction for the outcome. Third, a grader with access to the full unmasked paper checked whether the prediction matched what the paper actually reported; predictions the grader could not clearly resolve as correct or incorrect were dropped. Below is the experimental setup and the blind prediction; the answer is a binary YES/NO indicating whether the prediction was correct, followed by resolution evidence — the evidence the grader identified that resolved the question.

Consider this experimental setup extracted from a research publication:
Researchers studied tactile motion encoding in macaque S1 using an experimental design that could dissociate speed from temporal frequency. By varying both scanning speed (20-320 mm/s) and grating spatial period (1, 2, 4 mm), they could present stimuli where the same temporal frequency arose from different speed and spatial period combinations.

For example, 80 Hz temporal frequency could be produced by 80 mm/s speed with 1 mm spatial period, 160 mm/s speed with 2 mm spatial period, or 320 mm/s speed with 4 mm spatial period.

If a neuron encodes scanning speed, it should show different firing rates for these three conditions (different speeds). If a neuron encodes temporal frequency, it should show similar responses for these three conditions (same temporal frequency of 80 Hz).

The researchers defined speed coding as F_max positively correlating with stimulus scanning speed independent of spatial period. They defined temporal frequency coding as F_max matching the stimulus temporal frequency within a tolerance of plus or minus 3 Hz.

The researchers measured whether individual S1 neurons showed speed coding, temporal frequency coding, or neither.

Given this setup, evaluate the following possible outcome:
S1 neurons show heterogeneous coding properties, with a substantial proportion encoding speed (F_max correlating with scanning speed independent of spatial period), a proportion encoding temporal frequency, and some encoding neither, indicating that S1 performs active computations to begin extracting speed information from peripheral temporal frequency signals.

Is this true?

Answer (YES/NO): NO